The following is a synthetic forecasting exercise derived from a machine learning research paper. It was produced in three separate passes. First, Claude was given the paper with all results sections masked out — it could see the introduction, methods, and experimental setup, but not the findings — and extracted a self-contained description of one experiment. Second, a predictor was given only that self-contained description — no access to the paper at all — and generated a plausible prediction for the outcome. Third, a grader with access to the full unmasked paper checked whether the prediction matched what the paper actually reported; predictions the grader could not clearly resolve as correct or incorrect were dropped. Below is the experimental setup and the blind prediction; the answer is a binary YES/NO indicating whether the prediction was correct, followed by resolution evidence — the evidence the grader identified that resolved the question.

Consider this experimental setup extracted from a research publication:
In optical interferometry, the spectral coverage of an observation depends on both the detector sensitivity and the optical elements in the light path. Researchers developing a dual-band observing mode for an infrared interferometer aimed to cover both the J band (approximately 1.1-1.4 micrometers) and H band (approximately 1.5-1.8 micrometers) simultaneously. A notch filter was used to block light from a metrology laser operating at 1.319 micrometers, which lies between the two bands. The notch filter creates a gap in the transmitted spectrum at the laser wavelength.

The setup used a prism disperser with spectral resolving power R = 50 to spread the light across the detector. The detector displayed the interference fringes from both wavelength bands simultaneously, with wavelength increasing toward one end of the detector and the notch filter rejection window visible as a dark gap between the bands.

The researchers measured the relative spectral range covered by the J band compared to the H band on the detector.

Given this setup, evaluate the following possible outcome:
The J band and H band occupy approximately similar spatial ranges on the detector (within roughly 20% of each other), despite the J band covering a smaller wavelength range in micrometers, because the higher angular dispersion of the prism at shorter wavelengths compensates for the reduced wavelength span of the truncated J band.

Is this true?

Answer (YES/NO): NO